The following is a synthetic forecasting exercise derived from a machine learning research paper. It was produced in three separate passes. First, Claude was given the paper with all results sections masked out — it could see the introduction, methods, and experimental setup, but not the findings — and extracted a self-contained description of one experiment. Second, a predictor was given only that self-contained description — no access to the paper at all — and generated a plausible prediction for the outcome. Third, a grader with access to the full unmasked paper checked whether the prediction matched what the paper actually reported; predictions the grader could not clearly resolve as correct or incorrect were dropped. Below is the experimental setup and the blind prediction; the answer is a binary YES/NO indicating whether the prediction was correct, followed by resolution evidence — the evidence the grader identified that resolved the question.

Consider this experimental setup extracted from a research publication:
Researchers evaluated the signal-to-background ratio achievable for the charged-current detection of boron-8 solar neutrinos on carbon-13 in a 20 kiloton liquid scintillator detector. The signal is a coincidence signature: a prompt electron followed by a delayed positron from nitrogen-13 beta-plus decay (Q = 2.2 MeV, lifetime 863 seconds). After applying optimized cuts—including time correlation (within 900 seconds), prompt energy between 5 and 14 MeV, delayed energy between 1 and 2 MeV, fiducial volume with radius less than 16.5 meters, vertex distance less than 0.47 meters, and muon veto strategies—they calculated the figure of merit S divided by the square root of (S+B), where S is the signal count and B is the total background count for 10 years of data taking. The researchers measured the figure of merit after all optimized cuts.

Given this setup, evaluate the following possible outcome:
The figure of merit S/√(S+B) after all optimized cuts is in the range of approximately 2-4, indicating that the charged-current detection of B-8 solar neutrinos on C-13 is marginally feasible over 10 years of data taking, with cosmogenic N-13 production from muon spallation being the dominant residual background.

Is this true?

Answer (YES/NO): NO